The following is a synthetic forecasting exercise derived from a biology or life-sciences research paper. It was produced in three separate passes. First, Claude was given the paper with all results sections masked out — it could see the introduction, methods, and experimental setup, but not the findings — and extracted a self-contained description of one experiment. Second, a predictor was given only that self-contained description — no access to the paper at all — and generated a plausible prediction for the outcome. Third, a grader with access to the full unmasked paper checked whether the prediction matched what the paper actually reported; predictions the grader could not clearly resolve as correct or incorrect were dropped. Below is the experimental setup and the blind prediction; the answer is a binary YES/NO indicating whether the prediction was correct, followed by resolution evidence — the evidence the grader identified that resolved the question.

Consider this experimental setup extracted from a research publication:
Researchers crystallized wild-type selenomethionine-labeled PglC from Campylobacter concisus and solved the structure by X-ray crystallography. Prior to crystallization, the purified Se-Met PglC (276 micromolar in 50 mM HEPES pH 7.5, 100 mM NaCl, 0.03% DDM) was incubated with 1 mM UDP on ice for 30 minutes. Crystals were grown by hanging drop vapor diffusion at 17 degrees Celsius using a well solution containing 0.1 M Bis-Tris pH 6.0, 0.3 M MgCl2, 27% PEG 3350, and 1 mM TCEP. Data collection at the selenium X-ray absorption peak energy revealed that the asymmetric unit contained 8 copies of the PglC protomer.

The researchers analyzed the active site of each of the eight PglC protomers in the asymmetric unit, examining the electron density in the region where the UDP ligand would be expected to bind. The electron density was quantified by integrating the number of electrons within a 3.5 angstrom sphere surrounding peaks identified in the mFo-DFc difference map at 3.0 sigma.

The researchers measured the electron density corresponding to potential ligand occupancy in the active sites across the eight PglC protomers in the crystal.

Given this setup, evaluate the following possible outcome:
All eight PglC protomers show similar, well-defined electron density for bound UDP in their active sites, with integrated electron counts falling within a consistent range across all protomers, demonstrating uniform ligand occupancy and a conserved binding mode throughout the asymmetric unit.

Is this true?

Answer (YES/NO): NO